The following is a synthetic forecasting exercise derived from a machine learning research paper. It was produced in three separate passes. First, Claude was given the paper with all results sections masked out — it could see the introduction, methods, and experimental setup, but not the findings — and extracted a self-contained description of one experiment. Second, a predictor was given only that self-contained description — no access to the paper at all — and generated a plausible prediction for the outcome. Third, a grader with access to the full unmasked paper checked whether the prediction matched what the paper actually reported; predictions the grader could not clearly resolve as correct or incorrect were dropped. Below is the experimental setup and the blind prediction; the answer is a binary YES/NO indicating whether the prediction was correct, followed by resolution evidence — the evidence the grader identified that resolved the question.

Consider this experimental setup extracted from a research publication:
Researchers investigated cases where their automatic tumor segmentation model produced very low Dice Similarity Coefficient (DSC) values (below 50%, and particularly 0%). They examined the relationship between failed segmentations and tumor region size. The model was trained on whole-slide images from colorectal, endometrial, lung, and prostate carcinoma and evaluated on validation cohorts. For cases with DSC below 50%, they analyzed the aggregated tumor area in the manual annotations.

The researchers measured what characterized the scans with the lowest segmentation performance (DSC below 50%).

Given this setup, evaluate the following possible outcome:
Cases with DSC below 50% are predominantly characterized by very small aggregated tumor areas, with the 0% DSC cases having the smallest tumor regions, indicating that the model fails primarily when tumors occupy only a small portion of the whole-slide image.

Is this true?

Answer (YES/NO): YES